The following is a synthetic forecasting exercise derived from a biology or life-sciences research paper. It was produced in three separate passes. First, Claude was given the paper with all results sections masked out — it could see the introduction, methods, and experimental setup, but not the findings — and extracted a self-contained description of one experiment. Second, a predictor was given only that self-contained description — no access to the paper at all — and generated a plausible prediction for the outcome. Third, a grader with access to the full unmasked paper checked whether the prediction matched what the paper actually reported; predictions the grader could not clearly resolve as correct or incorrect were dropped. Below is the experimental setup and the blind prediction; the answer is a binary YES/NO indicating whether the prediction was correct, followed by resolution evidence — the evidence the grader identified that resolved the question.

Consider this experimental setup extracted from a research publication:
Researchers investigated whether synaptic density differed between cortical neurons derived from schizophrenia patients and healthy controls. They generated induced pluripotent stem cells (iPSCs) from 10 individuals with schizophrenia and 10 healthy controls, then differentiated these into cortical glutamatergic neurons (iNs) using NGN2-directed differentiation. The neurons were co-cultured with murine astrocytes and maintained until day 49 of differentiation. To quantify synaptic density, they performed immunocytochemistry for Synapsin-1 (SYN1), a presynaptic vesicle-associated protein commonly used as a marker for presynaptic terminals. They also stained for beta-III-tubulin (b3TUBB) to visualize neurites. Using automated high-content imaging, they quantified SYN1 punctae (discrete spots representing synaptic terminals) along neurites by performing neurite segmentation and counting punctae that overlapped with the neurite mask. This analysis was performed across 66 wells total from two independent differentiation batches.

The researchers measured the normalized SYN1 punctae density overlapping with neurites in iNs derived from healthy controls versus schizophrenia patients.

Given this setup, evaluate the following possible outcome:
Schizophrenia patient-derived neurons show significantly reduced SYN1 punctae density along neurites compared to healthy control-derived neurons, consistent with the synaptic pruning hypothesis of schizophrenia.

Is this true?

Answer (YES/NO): YES